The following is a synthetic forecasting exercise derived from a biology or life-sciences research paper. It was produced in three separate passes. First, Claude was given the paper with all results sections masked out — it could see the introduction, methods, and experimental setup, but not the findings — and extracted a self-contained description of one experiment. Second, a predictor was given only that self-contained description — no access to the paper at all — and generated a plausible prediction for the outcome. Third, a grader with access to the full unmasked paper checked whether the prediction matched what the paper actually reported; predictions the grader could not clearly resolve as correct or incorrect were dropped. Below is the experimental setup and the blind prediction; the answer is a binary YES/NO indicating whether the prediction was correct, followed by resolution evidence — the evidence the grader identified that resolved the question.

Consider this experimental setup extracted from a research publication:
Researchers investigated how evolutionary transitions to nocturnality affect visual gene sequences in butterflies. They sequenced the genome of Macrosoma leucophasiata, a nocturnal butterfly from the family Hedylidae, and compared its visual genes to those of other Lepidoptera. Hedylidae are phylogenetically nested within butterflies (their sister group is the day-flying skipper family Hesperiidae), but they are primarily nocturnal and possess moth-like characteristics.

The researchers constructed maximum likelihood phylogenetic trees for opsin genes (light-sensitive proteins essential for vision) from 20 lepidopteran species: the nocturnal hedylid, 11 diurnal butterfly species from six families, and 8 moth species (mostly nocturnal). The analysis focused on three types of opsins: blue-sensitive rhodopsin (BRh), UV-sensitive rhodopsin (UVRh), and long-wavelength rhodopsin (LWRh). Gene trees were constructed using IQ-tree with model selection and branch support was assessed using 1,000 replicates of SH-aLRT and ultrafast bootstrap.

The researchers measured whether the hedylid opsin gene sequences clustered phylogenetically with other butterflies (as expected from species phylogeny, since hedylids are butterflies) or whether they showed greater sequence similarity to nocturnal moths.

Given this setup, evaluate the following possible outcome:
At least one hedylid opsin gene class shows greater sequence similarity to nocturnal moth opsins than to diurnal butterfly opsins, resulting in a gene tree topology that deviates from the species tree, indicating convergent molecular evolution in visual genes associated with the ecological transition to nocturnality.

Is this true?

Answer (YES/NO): YES